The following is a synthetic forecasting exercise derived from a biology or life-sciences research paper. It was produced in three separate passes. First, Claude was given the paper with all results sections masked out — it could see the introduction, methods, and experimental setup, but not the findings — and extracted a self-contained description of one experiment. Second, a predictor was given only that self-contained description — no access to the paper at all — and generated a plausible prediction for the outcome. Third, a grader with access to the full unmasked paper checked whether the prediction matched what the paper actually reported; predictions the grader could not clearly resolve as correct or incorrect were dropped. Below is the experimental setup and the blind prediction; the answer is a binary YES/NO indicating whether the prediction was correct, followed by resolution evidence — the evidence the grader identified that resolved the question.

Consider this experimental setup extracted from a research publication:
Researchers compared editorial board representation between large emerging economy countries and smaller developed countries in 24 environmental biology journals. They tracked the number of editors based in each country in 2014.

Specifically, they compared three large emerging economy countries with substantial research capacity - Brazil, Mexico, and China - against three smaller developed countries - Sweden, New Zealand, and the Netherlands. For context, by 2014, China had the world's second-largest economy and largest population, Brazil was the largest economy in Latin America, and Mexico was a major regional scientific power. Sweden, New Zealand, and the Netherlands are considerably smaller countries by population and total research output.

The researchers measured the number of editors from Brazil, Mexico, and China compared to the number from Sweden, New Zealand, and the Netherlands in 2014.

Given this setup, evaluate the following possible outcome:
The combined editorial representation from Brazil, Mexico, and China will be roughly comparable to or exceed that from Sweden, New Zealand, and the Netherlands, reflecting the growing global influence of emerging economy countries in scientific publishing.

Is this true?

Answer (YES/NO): NO